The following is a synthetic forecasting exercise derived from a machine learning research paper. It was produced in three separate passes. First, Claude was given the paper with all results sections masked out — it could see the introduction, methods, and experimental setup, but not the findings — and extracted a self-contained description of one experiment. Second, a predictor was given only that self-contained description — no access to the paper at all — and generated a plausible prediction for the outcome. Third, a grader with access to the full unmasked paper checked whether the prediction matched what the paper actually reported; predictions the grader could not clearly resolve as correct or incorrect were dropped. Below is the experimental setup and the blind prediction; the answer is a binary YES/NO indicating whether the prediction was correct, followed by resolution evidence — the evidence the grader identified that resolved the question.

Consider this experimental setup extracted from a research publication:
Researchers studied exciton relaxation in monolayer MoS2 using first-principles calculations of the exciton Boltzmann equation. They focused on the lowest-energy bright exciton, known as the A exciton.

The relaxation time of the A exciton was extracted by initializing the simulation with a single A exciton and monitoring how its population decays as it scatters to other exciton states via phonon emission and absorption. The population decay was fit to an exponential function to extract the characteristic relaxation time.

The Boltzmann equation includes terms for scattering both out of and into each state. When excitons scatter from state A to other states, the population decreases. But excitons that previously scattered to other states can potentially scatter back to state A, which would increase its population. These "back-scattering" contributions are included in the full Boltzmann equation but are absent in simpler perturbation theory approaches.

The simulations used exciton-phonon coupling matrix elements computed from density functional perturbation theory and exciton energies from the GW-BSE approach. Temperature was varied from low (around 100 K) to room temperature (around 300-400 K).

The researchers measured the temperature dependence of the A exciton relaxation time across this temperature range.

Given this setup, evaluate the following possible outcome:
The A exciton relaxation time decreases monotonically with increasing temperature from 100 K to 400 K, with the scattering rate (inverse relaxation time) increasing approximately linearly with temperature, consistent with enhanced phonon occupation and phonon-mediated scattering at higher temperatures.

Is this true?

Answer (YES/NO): NO